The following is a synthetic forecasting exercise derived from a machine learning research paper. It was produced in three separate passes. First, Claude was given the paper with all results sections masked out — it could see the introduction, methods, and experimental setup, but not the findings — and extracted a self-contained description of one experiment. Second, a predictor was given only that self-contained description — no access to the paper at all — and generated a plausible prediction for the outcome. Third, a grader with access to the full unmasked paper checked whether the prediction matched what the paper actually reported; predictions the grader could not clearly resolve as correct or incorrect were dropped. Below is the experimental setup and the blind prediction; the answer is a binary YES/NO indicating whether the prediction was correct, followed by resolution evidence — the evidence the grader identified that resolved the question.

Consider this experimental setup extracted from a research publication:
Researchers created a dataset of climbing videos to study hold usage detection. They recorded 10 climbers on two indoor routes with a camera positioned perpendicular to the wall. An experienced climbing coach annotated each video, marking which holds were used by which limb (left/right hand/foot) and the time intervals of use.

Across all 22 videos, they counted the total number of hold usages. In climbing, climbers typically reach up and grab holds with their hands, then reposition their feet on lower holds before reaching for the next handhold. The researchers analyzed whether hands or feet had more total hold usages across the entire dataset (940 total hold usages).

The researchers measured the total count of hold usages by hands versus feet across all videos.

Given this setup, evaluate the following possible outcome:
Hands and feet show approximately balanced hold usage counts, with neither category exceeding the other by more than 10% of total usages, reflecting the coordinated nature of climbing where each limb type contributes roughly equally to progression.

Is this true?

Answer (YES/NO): YES